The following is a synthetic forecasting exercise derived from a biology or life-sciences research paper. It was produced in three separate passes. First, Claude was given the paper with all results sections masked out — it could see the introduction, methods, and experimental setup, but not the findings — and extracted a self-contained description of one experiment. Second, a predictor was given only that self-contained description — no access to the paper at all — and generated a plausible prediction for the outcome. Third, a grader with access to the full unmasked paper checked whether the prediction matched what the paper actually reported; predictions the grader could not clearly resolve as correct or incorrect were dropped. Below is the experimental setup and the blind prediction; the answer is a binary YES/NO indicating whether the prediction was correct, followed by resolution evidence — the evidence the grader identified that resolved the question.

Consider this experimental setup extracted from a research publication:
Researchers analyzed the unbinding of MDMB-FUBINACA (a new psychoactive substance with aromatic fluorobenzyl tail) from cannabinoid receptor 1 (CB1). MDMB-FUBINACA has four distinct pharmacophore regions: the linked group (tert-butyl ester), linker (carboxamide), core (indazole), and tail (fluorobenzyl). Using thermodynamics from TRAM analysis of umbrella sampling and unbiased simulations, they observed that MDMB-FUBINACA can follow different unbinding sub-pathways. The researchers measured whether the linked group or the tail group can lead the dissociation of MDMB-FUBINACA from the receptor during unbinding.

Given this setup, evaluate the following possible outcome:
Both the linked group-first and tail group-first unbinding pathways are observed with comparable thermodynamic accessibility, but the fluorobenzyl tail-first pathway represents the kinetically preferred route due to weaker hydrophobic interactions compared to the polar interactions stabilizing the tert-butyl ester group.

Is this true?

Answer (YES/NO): NO